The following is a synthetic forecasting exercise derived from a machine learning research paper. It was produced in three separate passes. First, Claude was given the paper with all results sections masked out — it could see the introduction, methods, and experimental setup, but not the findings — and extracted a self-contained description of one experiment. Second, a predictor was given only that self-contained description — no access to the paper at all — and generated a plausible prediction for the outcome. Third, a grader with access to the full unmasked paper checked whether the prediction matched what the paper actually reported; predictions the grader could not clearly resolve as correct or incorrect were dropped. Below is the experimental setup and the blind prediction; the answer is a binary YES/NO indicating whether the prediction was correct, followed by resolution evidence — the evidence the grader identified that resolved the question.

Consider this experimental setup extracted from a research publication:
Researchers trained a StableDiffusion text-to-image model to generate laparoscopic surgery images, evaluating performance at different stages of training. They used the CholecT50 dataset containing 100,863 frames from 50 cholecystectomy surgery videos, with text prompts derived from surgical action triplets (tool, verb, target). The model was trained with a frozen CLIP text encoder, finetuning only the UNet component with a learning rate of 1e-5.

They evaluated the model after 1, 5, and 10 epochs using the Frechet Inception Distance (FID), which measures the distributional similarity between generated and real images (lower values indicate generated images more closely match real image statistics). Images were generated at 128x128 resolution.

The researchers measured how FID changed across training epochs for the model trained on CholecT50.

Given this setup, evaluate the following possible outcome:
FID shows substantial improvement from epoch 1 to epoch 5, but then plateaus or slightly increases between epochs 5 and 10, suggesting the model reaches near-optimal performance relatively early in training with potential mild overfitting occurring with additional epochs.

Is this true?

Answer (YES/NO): YES